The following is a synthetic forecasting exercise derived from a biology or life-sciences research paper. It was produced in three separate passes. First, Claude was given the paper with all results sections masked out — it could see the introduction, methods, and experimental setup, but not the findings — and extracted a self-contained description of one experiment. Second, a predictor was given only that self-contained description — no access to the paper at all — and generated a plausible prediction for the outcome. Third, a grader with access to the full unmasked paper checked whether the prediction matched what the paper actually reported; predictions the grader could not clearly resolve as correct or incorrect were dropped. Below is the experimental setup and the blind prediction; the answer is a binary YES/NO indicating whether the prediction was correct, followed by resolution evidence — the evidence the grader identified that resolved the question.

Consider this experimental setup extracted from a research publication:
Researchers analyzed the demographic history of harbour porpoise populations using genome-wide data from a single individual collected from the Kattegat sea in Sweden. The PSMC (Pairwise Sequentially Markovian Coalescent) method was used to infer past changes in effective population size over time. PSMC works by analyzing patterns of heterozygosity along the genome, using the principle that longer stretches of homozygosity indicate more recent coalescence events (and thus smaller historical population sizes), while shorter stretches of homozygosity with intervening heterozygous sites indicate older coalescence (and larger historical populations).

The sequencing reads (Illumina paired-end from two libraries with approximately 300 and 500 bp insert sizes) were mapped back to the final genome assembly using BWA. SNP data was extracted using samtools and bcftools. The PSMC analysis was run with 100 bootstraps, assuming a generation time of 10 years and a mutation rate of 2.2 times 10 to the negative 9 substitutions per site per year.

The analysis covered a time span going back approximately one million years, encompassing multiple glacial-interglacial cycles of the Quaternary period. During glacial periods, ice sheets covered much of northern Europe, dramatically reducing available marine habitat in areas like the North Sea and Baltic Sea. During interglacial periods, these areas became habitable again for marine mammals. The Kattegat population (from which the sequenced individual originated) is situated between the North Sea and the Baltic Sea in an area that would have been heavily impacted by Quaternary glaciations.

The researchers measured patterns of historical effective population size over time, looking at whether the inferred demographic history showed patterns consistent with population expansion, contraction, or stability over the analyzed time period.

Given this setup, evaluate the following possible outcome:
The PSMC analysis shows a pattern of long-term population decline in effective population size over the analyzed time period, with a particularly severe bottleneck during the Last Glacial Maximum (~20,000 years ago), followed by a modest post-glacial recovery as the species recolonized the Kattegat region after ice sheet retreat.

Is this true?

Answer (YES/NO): NO